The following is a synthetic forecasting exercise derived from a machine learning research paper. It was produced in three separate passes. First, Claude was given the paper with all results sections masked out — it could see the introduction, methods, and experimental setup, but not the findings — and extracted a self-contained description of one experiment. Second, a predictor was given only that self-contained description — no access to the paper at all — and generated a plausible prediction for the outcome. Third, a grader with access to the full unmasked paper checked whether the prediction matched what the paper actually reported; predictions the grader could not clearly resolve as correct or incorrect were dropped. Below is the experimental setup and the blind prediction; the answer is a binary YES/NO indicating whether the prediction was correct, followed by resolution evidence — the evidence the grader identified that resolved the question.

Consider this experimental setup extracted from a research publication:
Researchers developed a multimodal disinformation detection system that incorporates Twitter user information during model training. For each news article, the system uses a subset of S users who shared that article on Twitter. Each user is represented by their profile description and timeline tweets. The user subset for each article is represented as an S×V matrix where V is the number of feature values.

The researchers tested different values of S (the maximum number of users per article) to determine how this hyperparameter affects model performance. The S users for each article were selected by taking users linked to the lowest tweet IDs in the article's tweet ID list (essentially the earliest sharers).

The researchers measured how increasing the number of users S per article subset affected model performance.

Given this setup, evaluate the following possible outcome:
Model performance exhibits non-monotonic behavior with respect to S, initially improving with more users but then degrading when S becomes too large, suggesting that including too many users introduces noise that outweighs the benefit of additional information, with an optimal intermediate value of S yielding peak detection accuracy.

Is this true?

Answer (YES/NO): NO